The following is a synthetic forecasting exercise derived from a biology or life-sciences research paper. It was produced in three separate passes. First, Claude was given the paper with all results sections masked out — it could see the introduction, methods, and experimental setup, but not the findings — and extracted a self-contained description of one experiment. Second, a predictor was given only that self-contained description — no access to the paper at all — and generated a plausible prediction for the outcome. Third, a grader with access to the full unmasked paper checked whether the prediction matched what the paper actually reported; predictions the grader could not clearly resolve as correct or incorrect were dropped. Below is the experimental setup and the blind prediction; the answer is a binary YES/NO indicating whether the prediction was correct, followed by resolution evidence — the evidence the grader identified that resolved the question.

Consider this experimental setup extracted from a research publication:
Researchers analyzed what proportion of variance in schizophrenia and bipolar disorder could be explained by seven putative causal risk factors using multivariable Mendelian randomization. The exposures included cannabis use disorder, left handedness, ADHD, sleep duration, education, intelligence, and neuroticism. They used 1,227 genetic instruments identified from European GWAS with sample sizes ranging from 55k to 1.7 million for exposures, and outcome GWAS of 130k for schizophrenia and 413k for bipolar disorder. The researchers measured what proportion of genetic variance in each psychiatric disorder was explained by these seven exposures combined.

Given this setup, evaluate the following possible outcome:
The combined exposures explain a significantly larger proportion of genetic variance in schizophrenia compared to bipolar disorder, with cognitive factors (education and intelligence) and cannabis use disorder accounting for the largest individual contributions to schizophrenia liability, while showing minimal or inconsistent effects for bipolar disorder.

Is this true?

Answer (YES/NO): NO